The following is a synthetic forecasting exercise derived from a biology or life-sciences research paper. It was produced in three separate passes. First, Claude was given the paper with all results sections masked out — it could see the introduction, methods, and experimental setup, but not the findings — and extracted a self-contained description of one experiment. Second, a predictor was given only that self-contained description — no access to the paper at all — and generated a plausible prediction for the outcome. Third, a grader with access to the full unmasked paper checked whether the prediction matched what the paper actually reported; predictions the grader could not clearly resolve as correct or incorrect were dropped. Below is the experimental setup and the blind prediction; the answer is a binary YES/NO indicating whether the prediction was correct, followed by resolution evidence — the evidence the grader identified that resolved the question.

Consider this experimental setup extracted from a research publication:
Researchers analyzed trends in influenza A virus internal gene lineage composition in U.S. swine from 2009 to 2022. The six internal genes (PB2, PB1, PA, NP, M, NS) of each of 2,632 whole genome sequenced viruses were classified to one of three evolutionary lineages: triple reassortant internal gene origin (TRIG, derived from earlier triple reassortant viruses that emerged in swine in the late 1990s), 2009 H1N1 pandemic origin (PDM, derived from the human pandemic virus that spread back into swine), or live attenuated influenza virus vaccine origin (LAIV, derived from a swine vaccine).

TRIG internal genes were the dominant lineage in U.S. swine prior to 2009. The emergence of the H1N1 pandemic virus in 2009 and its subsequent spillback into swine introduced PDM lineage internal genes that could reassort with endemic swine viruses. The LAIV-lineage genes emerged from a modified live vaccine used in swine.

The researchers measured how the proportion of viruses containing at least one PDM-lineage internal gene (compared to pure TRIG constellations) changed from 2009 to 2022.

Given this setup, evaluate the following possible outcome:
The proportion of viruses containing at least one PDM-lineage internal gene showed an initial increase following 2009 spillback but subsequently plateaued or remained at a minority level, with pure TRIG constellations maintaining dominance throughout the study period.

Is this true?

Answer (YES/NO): NO